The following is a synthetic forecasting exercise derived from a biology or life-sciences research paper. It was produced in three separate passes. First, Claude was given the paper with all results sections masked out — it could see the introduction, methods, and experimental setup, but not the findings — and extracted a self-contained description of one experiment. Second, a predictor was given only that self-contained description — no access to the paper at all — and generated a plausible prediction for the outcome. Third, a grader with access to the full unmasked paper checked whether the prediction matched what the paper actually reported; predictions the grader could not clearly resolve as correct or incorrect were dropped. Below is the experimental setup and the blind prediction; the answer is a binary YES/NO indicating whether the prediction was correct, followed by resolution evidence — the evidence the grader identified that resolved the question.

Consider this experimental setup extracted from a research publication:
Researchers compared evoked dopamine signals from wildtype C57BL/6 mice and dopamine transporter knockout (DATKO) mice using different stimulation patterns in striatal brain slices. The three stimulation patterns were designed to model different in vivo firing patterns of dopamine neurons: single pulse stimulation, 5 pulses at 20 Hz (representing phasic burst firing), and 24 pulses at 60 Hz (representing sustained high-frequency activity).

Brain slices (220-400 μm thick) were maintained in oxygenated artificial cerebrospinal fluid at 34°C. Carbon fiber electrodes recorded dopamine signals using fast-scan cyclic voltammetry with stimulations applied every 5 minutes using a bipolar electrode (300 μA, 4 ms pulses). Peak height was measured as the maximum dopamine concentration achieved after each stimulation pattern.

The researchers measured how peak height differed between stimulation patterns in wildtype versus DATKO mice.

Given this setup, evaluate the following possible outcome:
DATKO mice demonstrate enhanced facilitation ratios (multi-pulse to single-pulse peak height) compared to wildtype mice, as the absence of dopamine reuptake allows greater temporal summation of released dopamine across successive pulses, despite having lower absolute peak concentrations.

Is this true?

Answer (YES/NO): NO